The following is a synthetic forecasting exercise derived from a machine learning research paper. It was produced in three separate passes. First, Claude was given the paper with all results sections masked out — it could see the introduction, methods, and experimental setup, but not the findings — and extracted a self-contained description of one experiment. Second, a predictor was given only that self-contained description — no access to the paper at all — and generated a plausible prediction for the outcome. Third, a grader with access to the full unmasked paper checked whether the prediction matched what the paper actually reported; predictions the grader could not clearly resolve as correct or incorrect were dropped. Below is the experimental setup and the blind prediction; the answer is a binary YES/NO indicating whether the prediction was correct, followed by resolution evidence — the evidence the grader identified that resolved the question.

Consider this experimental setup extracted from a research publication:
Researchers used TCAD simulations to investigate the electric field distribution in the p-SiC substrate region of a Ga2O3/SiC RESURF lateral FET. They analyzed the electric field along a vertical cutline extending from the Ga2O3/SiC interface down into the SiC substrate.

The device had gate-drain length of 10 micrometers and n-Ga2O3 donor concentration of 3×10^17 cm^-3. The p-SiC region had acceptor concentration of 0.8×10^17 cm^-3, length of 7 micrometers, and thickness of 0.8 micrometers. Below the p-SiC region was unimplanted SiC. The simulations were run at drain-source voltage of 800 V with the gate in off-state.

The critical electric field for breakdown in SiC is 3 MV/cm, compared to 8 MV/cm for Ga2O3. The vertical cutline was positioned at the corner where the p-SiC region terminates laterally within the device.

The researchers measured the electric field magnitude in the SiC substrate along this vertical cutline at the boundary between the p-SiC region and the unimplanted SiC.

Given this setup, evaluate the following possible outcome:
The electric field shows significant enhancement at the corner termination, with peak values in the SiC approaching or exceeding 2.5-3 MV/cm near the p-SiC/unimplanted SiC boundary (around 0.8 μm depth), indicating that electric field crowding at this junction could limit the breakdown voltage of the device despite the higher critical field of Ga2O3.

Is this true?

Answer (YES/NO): YES